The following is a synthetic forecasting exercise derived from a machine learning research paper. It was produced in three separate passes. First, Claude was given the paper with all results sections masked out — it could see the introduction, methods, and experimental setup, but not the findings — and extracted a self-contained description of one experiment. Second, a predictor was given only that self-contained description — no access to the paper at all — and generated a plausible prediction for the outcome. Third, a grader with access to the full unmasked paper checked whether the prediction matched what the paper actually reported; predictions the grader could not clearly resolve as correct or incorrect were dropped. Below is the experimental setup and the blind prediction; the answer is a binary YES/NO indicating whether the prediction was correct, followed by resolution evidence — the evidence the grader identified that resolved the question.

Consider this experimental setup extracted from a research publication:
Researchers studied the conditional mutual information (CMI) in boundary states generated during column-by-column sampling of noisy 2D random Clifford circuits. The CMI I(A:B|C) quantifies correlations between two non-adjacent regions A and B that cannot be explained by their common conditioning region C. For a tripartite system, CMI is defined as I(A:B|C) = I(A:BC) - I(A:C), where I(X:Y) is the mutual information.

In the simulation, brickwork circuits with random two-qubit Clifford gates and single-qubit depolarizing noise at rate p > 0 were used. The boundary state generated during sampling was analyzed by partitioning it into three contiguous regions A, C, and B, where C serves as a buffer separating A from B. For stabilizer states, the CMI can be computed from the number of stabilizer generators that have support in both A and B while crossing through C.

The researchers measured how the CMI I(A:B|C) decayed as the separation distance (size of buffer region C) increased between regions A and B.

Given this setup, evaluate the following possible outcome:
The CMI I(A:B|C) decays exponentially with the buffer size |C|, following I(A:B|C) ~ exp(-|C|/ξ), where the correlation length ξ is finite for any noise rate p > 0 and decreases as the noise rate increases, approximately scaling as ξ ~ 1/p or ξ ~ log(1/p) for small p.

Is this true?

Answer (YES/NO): YES